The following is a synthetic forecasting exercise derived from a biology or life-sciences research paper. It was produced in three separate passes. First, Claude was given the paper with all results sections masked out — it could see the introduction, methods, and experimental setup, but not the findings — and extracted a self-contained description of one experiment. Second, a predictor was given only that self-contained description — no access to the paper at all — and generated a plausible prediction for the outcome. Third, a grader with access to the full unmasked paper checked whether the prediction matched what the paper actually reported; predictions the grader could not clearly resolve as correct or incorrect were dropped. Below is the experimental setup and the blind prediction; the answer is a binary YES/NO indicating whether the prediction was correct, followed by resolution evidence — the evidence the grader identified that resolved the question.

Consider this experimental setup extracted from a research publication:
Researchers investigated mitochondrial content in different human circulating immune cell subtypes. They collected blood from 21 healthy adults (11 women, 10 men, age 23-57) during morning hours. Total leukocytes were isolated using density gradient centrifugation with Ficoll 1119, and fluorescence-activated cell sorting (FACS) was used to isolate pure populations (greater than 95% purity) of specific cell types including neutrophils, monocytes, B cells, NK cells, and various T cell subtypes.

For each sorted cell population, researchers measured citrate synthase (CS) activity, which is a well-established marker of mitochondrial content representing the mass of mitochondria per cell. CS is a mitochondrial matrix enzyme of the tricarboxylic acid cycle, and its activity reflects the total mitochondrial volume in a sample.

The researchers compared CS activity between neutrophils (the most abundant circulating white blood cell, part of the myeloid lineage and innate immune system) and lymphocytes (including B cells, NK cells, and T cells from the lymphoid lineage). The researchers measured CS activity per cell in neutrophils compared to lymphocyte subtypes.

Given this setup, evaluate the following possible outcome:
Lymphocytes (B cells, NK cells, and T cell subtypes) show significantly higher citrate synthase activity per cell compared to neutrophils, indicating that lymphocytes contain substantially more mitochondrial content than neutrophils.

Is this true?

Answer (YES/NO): NO